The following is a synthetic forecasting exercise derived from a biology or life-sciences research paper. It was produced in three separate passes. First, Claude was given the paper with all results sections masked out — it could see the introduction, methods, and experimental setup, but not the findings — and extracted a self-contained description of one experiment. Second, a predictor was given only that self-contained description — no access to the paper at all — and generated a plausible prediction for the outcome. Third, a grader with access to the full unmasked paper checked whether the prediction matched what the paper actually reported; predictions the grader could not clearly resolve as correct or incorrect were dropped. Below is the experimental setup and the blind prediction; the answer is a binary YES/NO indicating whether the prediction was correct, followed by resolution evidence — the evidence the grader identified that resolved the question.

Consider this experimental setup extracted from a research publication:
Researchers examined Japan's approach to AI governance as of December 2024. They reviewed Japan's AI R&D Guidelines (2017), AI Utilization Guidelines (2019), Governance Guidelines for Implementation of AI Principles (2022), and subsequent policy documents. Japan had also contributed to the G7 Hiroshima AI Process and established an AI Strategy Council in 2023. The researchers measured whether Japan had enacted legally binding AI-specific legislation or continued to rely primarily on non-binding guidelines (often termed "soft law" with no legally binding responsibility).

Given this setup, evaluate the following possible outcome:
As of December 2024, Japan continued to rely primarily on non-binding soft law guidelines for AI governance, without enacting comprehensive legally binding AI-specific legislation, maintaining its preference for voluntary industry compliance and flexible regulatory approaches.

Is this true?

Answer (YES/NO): YES